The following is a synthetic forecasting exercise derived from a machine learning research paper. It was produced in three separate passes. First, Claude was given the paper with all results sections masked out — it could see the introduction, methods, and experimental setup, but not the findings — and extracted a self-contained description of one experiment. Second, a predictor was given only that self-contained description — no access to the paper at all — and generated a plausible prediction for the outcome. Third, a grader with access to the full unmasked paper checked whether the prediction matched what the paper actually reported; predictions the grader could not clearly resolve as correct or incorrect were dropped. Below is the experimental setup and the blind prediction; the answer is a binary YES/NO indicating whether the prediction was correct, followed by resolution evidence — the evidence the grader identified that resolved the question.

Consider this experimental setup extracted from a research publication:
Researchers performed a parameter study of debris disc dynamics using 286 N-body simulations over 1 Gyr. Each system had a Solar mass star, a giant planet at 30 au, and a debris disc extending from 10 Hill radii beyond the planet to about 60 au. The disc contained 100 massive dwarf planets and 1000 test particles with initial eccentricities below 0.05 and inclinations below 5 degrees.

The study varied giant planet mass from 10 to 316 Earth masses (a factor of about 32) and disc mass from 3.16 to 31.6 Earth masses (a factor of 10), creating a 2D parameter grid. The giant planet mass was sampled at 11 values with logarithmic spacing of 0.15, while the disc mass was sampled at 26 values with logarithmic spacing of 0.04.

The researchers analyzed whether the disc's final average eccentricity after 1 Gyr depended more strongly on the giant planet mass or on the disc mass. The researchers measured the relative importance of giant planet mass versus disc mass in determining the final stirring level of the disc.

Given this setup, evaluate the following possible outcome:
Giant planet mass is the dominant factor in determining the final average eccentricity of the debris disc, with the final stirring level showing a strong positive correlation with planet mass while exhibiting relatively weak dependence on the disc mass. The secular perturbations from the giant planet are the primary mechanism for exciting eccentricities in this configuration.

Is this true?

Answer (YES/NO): NO